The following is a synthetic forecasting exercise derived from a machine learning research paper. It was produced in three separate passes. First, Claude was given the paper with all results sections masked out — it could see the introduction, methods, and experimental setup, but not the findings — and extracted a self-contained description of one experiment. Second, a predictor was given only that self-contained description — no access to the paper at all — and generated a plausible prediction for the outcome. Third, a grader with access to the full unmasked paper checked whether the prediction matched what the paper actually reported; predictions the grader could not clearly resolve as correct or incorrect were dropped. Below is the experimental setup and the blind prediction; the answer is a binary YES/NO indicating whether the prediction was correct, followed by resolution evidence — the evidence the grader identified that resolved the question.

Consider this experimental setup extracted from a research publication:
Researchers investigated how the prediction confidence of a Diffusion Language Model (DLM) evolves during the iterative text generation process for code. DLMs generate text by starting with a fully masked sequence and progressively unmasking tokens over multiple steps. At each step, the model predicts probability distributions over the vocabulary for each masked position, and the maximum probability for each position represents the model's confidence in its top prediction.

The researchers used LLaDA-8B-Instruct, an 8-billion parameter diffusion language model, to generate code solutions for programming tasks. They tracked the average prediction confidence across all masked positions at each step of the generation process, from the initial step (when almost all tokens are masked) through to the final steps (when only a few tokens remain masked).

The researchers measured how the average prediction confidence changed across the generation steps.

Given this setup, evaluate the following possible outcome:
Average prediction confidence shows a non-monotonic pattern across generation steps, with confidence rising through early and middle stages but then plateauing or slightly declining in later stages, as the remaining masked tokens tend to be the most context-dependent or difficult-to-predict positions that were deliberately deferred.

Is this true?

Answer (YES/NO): NO